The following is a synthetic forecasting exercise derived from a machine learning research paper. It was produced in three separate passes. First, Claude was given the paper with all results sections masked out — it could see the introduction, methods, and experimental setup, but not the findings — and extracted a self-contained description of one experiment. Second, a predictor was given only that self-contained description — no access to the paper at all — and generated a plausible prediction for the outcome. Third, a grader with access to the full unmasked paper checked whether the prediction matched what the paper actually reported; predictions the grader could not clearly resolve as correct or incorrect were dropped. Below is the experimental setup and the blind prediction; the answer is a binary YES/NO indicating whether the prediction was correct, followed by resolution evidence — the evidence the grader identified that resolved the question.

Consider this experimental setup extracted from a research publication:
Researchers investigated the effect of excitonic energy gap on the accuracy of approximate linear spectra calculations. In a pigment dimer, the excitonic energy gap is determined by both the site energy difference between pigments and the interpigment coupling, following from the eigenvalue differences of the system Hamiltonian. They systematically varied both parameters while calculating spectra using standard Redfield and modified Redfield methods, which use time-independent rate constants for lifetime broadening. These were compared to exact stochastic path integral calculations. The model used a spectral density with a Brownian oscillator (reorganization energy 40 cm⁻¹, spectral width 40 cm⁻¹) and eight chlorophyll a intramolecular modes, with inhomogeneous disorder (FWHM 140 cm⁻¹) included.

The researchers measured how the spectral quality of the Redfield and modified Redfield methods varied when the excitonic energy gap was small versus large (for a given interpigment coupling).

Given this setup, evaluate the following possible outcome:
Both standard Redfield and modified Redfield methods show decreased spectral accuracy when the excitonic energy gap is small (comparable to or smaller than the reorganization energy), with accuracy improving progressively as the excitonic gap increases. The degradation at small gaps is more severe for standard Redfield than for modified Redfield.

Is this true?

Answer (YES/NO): NO